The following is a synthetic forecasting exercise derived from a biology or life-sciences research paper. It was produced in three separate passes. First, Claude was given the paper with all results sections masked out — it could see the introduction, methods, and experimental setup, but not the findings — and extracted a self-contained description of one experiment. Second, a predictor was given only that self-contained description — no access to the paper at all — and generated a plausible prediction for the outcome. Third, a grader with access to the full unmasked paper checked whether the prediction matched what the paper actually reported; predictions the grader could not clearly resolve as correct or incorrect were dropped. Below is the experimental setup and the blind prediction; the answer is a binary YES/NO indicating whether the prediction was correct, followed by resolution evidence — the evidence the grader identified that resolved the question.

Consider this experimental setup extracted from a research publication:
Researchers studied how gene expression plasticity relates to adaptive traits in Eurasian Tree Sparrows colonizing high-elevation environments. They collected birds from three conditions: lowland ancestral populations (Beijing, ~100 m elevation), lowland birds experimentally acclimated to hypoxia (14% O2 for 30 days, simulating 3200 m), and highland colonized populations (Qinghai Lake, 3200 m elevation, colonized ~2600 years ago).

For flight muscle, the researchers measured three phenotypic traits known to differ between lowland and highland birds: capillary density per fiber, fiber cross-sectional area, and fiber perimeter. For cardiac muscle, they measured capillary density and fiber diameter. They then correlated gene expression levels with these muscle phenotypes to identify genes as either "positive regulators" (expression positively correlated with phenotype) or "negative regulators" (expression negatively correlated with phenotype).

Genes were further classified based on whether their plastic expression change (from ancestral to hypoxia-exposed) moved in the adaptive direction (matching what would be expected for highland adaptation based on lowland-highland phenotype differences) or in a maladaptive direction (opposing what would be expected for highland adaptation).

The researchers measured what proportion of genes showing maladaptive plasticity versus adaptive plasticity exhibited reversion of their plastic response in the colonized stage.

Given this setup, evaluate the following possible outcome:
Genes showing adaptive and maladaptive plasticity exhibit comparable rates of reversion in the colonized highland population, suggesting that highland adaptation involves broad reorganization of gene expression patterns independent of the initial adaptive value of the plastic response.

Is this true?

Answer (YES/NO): NO